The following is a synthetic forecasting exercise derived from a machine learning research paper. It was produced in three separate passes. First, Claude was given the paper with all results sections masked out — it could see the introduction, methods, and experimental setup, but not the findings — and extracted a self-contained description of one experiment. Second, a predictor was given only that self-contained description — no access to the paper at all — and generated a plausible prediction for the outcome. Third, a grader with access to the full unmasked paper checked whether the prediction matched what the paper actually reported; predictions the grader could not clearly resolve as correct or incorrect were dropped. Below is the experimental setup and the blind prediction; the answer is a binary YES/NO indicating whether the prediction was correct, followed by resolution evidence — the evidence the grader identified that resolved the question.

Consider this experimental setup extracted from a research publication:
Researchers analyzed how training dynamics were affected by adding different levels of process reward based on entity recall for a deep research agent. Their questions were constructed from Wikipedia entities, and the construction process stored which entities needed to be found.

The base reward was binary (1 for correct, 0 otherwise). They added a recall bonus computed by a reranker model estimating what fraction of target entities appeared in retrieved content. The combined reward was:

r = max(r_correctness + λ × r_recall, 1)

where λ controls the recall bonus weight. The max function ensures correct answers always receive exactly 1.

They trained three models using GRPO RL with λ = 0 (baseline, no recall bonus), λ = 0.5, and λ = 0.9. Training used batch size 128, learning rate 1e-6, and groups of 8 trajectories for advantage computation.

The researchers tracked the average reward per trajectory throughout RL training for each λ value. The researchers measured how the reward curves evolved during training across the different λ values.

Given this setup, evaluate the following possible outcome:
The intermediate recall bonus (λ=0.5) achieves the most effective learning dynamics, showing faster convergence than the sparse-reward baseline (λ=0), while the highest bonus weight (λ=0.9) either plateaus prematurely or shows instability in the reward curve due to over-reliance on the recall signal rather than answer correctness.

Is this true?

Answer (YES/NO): NO